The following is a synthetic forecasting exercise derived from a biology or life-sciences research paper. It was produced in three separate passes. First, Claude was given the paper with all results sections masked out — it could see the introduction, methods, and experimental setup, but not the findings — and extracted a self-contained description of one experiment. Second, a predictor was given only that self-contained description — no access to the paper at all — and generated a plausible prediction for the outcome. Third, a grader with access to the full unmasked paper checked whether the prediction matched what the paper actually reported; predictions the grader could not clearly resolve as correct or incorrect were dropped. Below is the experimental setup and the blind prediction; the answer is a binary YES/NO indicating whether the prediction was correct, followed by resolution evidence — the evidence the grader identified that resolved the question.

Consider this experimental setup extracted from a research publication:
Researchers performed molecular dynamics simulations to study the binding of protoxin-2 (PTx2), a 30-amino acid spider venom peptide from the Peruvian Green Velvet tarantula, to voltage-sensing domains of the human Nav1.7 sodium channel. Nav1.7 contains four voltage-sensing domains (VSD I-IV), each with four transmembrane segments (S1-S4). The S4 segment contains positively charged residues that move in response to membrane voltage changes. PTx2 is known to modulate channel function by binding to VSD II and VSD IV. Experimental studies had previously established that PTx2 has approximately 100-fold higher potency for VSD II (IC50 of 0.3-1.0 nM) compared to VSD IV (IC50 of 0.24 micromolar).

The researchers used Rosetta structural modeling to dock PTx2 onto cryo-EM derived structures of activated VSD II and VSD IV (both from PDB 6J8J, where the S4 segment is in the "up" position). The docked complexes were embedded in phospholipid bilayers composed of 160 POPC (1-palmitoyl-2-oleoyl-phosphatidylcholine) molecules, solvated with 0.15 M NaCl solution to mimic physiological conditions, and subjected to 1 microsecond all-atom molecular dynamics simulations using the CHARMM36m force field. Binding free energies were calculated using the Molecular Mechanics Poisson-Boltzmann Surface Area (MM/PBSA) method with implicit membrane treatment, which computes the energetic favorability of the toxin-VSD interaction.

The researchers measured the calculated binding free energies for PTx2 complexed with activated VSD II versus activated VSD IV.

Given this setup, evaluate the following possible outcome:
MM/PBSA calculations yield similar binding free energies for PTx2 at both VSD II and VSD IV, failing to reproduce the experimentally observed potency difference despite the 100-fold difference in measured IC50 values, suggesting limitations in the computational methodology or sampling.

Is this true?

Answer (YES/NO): YES